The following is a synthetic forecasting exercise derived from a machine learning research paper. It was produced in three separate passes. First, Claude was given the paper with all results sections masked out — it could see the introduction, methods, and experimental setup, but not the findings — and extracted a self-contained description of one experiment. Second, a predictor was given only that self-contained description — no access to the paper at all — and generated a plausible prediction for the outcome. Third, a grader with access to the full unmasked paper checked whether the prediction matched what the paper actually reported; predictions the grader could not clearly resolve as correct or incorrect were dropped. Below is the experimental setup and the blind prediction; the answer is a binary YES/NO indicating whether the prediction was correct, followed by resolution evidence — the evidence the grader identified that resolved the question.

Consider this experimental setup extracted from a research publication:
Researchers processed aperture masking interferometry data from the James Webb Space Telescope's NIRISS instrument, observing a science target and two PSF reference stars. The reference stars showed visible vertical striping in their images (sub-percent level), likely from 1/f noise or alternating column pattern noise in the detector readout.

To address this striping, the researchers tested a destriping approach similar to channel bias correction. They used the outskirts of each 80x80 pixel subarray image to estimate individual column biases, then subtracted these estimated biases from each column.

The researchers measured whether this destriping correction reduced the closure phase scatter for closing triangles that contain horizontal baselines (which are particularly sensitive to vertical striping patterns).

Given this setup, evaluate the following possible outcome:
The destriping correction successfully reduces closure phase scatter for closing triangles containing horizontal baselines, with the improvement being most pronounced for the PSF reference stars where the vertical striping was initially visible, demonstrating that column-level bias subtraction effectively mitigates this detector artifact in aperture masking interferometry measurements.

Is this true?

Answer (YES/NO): NO